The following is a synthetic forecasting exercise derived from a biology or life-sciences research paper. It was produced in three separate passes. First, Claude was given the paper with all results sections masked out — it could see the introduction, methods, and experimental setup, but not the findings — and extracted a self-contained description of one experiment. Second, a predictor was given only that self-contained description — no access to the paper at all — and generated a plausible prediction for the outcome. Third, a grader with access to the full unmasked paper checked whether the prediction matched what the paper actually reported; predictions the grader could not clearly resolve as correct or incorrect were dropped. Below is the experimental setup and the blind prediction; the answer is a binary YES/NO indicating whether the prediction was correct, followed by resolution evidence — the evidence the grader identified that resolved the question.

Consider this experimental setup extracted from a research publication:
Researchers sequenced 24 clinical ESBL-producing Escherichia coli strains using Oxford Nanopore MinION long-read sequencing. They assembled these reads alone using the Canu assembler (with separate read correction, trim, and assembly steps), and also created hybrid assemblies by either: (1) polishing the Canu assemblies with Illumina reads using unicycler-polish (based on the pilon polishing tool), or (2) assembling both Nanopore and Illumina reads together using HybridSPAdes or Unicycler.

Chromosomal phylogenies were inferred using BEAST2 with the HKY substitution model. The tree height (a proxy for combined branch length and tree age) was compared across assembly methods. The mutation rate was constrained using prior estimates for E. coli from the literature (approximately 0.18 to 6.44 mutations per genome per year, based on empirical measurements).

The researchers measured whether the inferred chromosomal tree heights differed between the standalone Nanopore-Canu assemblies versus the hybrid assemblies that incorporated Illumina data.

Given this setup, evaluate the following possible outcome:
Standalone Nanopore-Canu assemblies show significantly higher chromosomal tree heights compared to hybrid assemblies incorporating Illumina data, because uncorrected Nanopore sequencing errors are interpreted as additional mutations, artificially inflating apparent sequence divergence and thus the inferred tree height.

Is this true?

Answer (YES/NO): NO